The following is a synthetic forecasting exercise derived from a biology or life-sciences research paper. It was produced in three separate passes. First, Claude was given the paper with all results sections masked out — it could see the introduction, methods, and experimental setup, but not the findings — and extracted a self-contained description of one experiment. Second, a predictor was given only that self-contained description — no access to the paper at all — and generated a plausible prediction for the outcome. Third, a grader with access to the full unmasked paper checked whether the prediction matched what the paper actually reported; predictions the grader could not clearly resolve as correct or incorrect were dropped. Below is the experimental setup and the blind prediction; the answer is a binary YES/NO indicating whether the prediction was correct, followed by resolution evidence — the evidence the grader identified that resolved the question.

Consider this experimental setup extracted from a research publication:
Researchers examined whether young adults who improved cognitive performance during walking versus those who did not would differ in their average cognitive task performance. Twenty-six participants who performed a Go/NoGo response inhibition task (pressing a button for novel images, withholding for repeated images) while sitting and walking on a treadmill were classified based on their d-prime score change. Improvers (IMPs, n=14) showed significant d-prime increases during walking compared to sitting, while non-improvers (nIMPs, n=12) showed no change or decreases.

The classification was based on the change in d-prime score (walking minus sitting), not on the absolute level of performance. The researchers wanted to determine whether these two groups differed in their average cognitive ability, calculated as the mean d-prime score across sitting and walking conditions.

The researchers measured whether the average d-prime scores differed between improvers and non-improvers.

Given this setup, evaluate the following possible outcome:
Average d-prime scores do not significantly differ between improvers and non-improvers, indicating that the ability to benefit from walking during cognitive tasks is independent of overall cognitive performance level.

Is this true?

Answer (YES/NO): YES